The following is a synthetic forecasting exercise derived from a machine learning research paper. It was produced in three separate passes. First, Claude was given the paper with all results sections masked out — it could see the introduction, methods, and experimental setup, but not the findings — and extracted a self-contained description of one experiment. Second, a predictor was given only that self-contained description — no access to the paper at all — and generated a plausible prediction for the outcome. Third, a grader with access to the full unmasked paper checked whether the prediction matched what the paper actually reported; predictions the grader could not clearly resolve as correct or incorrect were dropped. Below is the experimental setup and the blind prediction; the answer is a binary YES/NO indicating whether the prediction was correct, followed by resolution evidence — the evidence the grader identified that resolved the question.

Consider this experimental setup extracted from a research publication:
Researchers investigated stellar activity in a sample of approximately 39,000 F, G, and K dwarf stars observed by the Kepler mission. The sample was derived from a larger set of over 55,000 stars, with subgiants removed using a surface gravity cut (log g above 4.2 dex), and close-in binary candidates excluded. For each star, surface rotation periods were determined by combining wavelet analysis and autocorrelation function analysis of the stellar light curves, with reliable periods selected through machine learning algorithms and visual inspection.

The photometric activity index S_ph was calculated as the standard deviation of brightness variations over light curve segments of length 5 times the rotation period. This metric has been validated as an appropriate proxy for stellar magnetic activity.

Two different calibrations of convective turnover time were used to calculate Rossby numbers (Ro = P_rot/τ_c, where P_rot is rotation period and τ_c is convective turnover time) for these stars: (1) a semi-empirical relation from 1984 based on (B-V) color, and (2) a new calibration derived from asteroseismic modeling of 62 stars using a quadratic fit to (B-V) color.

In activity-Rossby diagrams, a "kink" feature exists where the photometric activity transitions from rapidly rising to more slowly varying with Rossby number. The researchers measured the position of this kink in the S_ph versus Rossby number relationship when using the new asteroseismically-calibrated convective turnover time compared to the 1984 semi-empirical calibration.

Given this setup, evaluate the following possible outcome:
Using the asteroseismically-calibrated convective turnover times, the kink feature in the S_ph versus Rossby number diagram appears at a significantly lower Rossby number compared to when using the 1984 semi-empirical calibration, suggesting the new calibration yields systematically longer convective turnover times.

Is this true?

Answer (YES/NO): YES